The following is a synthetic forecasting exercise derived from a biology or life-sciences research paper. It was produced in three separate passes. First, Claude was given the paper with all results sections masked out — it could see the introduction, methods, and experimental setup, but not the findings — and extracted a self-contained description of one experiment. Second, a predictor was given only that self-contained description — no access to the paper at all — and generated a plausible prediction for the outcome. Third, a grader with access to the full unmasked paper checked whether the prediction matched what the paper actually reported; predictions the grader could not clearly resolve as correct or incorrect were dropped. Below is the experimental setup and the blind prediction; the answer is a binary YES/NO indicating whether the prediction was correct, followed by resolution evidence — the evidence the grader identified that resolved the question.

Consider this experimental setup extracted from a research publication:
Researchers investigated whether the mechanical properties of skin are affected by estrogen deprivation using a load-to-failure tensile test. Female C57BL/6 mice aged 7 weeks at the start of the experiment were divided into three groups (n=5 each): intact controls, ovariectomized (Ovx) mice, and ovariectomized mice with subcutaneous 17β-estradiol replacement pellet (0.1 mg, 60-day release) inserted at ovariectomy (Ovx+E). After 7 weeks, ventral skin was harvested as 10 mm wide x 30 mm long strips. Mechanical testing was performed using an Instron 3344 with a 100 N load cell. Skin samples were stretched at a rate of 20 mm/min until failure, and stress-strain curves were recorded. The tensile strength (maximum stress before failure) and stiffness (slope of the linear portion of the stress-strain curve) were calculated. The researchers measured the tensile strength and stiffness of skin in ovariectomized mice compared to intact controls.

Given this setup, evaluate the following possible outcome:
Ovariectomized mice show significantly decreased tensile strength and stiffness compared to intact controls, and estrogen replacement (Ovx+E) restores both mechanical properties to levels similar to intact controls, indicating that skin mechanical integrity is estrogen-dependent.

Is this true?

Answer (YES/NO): YES